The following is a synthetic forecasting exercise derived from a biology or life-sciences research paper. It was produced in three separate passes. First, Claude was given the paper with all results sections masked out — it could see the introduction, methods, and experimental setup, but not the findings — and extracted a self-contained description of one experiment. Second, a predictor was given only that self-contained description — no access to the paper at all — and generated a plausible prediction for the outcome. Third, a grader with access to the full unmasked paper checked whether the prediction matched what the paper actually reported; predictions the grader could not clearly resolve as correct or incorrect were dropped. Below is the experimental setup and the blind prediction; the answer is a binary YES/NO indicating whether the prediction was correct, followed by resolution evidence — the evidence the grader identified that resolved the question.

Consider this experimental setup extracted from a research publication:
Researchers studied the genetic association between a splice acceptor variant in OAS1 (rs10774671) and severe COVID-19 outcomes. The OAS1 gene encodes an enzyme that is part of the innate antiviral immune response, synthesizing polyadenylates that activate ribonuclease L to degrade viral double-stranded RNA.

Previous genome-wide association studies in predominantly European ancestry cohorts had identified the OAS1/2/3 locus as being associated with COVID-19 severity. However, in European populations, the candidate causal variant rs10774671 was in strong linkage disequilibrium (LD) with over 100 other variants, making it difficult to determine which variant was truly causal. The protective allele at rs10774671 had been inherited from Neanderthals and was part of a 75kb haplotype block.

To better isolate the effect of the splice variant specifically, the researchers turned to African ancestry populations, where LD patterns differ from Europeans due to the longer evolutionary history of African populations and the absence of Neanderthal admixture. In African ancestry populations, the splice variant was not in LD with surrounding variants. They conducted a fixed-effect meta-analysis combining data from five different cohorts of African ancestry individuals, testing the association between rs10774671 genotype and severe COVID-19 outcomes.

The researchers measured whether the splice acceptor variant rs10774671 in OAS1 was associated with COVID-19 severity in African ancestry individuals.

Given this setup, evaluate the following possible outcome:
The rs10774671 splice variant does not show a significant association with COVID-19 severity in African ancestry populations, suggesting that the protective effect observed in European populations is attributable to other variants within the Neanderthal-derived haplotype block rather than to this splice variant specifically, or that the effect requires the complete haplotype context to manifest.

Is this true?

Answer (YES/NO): NO